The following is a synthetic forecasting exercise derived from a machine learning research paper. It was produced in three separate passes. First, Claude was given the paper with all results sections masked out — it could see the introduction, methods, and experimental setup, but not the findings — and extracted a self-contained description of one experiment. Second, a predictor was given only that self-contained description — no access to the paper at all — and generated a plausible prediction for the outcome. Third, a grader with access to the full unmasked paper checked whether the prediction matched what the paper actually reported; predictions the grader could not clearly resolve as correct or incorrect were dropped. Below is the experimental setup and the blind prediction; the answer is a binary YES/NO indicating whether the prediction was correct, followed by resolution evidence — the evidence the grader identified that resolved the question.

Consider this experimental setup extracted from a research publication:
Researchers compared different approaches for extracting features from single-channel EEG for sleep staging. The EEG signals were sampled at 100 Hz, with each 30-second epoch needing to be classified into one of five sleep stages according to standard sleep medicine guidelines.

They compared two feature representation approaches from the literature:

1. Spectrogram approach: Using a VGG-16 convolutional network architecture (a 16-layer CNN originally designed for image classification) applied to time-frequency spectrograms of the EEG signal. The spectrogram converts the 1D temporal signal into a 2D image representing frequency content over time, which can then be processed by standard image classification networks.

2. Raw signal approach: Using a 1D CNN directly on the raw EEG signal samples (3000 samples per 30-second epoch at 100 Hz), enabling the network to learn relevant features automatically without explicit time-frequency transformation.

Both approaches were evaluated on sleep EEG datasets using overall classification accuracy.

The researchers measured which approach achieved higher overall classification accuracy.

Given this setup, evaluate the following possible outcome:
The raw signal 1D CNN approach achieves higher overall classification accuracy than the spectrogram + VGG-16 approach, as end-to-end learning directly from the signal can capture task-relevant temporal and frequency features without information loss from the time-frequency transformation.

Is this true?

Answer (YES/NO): NO